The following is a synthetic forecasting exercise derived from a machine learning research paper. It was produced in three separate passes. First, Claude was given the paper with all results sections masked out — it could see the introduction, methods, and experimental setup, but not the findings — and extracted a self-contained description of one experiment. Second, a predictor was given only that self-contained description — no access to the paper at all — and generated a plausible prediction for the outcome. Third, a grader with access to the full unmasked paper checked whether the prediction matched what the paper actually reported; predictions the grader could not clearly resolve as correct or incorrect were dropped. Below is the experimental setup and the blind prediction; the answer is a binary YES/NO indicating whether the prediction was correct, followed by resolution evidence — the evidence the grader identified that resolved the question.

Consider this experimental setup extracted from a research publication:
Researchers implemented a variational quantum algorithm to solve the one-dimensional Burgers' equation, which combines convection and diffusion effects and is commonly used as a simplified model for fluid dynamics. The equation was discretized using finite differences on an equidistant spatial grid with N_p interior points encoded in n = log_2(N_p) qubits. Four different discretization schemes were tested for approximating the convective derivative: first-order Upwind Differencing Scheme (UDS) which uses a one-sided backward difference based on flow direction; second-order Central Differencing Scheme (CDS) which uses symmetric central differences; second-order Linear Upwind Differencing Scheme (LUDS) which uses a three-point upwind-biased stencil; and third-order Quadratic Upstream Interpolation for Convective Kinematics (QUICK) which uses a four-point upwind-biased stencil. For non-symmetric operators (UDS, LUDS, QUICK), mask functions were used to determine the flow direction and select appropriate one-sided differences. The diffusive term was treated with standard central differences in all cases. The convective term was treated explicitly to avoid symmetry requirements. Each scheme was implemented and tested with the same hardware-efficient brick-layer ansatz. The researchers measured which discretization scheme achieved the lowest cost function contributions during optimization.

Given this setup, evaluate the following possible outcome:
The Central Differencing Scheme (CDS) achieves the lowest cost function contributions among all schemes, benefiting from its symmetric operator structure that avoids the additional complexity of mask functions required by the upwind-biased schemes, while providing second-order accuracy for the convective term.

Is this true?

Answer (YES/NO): NO